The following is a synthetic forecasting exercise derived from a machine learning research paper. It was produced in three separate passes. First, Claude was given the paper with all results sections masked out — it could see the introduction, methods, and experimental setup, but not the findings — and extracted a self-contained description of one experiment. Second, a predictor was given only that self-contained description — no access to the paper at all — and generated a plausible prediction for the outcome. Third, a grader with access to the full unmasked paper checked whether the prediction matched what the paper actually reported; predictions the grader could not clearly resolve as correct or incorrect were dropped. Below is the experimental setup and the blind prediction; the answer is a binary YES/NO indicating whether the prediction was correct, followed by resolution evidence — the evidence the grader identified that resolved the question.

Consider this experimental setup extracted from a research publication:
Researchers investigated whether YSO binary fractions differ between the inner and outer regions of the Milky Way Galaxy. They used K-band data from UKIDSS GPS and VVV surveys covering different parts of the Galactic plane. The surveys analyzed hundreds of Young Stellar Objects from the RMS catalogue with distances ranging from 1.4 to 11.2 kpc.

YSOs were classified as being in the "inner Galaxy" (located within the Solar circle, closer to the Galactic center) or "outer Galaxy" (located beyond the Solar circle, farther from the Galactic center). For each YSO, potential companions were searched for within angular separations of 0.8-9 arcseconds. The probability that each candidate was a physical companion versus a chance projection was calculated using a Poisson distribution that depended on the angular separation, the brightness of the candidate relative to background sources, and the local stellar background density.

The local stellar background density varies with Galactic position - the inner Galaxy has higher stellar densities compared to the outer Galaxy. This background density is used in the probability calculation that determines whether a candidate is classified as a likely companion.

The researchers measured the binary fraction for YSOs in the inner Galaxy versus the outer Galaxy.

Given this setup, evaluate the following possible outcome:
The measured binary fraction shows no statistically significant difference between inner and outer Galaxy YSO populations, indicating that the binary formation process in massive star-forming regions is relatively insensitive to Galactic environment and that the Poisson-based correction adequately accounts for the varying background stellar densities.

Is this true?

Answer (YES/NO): NO